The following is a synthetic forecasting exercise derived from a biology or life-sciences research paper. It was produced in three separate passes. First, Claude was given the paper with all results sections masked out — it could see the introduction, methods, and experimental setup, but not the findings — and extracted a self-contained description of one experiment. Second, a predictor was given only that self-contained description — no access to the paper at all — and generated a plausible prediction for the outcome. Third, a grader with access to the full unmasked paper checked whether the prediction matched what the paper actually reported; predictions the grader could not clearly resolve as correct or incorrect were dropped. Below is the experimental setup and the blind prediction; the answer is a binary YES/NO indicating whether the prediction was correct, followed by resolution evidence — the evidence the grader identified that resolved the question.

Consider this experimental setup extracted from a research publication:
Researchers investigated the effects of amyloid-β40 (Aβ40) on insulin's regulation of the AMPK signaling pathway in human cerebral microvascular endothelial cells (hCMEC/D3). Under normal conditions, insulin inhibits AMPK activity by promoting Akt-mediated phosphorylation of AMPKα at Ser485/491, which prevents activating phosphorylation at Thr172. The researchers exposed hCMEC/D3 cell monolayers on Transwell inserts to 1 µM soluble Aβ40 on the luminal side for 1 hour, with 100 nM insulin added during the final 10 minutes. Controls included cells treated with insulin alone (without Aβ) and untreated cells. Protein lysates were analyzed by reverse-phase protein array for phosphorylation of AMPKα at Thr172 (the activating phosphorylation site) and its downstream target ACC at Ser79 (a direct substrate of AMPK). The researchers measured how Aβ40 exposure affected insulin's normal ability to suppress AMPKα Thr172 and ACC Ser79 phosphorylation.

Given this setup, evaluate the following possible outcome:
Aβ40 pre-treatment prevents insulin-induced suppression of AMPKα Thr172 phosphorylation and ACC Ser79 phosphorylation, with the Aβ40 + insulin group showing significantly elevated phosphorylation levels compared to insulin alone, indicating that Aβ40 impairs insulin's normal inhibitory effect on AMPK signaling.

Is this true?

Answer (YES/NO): YES